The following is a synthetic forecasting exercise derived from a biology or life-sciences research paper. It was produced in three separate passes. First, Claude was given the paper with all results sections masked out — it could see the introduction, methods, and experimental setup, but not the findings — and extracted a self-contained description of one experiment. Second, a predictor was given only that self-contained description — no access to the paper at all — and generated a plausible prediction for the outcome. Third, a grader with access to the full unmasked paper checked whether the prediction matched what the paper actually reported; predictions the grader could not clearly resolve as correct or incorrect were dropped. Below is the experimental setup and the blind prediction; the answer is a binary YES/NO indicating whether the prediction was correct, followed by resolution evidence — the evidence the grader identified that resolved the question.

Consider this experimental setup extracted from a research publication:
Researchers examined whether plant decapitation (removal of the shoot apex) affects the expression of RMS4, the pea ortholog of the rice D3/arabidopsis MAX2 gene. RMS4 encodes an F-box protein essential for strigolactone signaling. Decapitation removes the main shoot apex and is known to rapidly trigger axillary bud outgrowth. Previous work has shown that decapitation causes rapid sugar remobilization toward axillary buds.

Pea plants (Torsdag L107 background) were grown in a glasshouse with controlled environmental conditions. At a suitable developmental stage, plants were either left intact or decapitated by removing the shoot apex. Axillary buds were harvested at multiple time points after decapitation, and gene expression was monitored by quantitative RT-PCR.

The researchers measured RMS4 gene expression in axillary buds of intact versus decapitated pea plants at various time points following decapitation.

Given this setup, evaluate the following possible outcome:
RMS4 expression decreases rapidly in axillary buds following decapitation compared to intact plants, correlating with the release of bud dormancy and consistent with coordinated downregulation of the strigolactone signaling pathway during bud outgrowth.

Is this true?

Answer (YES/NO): YES